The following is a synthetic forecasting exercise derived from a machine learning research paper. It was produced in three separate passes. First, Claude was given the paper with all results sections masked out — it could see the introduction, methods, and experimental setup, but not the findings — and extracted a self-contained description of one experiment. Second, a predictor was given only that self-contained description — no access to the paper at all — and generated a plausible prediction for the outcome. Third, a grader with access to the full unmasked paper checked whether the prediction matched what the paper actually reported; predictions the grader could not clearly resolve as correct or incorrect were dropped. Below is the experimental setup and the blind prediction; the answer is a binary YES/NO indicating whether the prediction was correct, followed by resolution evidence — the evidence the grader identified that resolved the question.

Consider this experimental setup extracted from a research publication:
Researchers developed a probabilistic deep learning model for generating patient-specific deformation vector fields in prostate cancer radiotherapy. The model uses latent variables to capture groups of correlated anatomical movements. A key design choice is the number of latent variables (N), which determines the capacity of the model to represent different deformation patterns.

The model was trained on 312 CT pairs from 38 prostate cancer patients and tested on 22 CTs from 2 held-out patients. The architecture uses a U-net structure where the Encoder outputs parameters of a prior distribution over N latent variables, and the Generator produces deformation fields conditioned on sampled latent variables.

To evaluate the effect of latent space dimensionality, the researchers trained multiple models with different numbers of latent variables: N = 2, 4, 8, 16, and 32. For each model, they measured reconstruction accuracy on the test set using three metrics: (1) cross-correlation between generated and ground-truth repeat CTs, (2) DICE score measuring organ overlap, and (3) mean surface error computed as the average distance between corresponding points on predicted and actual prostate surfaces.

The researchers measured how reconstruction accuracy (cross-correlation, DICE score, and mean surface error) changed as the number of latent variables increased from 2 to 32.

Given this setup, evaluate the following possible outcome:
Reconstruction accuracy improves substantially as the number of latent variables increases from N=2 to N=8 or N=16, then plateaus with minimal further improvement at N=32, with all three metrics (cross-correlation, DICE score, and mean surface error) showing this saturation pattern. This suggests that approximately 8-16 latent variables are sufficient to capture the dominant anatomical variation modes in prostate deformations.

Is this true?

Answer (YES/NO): NO